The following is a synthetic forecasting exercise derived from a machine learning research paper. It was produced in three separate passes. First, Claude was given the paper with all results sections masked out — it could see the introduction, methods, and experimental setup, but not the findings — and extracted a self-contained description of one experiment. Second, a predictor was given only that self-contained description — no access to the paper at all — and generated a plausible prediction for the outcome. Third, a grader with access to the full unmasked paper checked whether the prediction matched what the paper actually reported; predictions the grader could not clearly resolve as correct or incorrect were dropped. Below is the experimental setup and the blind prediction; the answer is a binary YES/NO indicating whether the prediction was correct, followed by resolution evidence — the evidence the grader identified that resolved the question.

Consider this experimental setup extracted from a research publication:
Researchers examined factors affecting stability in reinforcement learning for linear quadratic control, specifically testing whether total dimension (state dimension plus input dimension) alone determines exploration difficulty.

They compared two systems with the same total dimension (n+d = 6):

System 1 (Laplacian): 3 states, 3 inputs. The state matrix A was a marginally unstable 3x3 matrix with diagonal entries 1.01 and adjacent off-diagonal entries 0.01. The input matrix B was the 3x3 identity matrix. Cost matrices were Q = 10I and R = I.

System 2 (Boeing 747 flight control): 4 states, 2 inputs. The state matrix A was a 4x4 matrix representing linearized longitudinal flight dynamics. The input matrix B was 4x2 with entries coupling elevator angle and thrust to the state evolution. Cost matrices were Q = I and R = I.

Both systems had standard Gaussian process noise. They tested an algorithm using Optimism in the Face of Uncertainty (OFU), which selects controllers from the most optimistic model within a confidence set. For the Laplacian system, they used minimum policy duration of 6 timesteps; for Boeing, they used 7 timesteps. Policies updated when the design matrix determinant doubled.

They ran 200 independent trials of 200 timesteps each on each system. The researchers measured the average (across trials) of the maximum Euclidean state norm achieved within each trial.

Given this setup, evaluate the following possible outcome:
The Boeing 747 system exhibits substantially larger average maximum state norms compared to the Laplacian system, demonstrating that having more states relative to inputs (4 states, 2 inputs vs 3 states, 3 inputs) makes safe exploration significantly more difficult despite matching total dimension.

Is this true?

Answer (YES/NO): NO